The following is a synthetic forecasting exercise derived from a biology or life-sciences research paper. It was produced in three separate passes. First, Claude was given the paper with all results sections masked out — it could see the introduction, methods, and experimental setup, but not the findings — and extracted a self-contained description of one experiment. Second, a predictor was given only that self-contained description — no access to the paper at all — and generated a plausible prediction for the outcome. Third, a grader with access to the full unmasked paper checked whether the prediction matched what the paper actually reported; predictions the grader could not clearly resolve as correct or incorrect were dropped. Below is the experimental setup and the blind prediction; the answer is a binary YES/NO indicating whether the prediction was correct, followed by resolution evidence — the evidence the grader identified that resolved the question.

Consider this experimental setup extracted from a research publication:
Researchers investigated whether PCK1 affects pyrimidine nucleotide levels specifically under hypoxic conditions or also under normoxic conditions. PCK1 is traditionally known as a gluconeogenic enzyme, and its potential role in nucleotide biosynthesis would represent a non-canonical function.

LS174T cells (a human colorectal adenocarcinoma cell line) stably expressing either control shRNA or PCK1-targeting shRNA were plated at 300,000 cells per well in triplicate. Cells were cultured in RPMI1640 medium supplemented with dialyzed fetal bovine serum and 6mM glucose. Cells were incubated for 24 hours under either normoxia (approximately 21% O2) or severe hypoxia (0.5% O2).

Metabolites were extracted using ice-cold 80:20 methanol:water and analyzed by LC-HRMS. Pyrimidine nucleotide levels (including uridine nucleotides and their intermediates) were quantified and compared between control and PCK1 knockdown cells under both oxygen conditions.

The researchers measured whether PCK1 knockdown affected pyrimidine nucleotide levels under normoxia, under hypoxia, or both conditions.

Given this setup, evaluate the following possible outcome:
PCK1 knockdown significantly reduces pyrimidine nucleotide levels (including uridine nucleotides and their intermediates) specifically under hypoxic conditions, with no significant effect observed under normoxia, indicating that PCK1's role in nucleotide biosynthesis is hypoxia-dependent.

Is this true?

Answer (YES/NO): YES